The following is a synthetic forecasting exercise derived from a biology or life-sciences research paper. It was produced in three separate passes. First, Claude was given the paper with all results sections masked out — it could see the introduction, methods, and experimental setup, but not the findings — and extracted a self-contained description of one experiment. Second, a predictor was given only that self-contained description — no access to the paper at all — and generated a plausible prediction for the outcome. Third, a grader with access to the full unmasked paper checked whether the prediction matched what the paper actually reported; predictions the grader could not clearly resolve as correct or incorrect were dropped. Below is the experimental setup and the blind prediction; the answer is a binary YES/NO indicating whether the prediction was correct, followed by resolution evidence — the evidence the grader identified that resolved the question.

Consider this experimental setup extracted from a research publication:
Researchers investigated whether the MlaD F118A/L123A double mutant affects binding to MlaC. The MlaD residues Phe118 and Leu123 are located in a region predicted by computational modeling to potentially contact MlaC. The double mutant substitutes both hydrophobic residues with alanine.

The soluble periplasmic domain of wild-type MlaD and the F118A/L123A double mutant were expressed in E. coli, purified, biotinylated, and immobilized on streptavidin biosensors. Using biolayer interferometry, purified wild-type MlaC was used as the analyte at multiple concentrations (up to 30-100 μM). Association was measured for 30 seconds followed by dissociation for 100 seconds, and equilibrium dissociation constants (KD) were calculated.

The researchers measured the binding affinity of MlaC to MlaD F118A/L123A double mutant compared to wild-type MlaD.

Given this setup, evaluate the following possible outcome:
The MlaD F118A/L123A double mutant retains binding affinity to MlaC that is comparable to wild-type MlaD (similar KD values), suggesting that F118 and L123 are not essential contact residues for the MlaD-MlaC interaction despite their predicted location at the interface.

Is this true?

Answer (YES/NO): NO